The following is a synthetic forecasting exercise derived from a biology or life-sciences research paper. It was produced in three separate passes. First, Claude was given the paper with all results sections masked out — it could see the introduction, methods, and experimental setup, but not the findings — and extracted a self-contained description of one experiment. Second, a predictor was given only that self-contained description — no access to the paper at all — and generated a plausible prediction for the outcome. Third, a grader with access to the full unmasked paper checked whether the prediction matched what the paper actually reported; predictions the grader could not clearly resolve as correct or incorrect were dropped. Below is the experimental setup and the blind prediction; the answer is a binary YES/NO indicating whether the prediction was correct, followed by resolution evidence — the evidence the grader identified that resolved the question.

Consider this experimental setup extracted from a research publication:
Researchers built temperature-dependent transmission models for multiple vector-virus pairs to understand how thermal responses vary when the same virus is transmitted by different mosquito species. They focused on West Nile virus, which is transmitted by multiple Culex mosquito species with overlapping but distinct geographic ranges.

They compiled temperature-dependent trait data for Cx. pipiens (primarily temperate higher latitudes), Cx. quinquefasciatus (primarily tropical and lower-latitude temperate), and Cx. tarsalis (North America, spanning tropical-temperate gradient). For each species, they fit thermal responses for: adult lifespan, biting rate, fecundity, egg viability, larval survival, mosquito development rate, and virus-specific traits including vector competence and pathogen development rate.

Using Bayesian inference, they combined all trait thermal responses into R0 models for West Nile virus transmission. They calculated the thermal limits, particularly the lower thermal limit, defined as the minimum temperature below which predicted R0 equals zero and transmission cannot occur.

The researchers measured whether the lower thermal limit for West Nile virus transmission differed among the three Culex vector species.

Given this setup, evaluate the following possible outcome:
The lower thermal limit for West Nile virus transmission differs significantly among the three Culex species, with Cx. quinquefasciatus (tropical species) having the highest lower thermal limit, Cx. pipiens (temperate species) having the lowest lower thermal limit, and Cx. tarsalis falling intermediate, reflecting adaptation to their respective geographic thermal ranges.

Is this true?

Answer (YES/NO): NO